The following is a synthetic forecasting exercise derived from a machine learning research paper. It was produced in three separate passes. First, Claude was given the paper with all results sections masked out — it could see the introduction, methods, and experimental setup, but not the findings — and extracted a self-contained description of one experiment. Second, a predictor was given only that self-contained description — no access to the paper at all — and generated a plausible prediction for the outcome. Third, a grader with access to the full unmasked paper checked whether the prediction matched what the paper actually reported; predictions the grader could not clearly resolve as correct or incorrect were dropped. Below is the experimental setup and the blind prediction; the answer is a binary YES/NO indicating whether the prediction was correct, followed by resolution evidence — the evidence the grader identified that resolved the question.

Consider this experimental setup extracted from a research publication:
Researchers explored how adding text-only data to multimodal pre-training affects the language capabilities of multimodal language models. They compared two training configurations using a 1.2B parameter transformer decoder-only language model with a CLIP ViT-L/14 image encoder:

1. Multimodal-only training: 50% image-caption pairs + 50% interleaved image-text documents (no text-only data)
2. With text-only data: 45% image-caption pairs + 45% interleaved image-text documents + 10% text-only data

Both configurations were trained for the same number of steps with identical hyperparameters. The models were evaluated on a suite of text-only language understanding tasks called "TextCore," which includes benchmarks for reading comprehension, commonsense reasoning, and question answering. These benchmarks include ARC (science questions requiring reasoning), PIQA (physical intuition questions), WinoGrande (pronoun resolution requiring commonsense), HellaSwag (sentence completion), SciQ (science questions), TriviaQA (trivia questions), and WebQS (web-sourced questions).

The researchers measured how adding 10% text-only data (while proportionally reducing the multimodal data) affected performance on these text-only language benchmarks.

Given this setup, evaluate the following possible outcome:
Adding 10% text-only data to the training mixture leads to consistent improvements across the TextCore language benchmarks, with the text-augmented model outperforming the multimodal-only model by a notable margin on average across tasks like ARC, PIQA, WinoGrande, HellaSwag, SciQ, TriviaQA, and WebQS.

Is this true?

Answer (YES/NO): YES